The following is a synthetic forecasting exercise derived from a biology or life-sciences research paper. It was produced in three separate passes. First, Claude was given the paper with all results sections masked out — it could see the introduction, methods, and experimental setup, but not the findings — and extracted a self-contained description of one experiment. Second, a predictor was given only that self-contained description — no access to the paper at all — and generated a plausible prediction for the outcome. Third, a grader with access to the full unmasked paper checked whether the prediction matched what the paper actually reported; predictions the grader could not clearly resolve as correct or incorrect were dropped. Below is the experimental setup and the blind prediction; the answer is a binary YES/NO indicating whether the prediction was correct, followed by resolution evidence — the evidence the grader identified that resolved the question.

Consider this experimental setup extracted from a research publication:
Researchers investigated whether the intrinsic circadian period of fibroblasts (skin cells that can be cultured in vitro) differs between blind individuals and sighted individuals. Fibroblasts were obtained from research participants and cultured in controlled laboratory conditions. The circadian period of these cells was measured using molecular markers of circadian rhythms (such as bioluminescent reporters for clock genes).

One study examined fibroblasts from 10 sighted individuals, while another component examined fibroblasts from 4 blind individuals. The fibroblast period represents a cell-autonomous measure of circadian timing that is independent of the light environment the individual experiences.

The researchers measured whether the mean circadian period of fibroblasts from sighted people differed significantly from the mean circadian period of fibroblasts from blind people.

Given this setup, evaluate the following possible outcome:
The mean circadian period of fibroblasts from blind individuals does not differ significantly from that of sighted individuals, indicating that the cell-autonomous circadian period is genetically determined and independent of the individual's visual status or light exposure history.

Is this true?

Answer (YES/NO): YES